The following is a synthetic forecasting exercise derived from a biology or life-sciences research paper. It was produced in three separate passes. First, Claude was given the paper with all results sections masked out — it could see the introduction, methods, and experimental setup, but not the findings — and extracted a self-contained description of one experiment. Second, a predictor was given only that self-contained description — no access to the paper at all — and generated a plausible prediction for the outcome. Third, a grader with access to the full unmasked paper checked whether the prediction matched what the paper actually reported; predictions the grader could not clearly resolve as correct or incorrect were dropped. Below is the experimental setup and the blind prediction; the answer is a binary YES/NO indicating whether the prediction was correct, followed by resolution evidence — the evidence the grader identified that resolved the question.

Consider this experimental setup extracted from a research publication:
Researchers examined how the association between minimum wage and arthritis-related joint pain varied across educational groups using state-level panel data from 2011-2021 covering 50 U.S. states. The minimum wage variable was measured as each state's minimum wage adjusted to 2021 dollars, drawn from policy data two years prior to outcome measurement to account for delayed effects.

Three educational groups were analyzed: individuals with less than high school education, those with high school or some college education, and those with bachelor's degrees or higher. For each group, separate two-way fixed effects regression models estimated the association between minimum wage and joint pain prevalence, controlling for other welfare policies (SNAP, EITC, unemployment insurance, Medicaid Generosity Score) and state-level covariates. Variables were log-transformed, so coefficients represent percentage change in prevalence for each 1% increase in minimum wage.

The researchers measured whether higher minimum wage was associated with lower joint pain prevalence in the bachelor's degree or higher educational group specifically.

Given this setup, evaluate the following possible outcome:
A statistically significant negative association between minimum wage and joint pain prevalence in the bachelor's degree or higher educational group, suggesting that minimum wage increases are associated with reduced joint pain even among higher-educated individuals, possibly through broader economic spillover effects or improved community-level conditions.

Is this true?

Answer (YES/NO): NO